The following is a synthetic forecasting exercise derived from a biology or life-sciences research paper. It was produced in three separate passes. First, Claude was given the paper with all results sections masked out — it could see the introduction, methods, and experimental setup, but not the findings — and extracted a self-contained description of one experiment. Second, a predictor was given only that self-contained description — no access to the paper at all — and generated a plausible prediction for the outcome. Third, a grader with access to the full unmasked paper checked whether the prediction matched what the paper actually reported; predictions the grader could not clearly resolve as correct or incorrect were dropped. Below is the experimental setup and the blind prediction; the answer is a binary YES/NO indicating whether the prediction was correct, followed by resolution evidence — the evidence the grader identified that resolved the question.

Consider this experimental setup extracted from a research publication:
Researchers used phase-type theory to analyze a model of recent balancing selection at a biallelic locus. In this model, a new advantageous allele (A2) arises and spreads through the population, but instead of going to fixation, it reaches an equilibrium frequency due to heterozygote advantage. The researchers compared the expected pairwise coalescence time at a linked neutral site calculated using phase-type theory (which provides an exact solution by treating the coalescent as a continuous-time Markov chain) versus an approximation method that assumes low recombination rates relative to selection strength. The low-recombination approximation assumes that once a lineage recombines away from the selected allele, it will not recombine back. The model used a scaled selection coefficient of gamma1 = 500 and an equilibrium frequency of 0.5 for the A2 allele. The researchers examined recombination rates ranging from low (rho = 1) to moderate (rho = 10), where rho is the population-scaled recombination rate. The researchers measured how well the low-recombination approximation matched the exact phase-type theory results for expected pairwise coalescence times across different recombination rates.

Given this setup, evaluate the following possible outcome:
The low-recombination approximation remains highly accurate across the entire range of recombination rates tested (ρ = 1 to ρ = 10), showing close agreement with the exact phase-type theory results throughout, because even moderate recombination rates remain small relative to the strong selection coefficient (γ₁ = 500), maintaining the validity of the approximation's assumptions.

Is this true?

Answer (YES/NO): NO